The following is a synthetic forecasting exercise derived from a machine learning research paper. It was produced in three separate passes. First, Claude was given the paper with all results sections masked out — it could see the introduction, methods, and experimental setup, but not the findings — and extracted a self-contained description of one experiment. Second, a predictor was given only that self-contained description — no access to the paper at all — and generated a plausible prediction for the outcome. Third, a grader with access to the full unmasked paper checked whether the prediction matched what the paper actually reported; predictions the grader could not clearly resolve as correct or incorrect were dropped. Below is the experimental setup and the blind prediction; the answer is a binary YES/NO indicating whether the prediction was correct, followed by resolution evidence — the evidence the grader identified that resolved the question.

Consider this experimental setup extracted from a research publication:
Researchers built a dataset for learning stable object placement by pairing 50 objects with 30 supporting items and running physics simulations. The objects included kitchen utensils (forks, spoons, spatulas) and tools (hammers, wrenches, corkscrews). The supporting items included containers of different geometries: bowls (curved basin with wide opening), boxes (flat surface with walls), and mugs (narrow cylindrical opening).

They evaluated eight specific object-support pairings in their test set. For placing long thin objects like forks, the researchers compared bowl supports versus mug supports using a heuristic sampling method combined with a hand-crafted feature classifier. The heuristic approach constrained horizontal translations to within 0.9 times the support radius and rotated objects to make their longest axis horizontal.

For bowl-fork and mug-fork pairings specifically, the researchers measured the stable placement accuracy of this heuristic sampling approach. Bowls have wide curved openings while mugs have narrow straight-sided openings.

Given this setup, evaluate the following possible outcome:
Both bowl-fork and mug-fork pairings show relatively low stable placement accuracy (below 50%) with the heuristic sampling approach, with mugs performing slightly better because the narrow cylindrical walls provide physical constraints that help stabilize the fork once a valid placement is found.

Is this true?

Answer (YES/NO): NO